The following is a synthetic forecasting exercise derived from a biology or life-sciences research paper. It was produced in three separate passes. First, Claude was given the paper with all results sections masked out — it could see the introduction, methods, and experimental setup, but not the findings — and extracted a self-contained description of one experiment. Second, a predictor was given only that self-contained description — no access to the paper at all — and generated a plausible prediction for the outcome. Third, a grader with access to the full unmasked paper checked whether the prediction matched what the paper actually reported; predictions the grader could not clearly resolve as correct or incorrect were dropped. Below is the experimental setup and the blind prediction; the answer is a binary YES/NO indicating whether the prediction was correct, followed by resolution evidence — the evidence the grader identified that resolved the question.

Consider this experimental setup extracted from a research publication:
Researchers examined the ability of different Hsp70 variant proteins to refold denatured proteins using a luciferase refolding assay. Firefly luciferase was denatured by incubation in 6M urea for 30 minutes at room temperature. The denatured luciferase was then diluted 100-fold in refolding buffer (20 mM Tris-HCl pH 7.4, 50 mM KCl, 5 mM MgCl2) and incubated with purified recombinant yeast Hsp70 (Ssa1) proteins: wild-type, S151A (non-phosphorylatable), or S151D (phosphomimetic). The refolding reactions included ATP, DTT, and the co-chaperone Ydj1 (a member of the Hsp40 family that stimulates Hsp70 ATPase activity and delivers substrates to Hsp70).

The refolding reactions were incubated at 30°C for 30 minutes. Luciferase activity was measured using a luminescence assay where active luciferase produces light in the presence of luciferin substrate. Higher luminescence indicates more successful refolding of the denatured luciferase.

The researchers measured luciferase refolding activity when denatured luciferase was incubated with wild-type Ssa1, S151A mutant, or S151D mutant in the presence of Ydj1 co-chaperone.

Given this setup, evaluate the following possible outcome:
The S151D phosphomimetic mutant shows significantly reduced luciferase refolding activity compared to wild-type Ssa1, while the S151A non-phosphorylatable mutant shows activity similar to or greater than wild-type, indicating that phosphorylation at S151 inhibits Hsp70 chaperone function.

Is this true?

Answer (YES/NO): YES